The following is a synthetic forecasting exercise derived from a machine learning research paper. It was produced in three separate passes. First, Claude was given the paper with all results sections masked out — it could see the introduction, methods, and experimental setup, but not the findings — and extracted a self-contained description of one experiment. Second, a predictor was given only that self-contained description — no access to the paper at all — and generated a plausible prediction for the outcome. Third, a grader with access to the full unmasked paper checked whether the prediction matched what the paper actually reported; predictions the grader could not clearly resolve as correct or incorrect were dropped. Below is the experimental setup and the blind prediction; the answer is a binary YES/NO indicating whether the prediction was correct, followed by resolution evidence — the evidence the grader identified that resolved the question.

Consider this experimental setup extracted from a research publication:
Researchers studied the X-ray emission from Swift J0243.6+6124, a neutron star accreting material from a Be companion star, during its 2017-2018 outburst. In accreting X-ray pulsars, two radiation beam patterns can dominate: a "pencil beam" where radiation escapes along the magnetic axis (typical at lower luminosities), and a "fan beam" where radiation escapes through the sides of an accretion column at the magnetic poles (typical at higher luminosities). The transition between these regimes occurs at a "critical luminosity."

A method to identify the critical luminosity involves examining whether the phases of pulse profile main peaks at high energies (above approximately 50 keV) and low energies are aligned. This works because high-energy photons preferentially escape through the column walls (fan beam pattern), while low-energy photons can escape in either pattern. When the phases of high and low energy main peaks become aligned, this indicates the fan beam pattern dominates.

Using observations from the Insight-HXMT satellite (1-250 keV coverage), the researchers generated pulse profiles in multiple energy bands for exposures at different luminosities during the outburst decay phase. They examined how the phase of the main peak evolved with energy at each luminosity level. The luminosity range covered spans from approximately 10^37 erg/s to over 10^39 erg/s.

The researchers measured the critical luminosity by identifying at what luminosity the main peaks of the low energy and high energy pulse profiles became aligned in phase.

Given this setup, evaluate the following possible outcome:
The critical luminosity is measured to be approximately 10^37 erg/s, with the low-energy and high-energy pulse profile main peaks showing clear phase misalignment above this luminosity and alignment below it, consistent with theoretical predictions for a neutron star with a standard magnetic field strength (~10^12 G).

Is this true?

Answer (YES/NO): NO